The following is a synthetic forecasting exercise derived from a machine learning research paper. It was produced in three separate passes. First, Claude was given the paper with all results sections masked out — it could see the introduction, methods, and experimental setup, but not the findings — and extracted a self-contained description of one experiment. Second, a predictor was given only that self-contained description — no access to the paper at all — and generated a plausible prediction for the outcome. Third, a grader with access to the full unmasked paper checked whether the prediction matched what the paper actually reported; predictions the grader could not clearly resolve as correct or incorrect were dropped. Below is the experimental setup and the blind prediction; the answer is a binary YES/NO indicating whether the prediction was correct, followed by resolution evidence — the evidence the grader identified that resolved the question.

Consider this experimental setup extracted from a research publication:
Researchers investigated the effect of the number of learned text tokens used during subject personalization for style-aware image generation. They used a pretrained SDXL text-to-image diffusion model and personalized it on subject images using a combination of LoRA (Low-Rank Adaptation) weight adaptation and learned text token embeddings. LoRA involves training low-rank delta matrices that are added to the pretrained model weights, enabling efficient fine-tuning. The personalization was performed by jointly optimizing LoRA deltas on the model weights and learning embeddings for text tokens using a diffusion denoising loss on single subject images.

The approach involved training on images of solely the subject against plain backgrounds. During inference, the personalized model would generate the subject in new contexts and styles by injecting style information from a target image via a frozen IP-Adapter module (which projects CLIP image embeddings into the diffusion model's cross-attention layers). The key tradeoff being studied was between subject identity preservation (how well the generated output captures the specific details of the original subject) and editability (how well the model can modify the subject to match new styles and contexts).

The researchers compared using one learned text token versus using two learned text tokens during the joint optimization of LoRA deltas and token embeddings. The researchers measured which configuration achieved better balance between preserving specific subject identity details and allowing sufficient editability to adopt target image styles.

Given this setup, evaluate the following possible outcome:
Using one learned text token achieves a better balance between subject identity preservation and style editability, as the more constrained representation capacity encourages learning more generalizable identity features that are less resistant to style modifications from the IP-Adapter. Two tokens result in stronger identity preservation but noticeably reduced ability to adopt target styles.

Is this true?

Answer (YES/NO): NO